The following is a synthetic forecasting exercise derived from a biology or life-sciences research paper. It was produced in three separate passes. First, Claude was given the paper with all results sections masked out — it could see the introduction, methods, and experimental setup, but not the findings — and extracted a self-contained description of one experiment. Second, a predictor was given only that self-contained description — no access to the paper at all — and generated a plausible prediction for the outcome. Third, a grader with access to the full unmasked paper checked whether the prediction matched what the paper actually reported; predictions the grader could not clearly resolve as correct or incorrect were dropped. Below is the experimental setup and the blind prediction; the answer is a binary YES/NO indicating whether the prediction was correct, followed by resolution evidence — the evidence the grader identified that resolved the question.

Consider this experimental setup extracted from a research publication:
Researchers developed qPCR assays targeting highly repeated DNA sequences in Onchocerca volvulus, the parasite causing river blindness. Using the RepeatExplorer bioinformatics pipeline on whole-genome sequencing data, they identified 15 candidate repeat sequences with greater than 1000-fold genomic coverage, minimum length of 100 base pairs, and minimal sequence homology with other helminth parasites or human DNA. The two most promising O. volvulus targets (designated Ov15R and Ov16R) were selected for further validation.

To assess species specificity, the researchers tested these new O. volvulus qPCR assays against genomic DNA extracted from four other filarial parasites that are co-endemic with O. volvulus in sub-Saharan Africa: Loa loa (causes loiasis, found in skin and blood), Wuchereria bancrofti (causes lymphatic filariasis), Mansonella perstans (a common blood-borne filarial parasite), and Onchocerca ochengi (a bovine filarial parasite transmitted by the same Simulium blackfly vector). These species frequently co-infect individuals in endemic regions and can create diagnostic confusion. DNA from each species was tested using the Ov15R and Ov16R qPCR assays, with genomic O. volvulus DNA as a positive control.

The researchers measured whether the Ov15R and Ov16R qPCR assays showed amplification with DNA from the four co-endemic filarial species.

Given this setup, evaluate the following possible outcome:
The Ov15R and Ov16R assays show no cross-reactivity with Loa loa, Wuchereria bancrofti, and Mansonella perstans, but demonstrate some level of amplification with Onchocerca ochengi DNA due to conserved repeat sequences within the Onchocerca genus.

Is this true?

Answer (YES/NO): NO